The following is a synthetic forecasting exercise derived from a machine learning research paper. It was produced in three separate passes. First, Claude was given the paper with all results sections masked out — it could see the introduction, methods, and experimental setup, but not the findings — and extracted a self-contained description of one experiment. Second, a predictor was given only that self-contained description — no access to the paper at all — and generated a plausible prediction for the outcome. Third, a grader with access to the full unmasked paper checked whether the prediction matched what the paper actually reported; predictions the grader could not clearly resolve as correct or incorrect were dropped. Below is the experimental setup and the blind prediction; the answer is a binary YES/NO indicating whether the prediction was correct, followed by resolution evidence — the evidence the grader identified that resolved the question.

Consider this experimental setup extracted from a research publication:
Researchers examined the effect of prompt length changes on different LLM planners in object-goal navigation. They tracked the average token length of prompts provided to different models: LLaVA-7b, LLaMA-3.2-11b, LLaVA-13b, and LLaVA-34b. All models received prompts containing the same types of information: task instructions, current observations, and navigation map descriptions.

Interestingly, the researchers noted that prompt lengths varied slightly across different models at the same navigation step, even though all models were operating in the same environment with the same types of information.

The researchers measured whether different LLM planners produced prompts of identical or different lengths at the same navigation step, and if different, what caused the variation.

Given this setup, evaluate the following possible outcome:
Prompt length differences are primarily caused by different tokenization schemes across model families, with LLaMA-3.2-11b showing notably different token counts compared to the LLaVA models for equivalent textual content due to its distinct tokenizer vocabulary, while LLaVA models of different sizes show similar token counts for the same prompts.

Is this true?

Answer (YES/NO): NO